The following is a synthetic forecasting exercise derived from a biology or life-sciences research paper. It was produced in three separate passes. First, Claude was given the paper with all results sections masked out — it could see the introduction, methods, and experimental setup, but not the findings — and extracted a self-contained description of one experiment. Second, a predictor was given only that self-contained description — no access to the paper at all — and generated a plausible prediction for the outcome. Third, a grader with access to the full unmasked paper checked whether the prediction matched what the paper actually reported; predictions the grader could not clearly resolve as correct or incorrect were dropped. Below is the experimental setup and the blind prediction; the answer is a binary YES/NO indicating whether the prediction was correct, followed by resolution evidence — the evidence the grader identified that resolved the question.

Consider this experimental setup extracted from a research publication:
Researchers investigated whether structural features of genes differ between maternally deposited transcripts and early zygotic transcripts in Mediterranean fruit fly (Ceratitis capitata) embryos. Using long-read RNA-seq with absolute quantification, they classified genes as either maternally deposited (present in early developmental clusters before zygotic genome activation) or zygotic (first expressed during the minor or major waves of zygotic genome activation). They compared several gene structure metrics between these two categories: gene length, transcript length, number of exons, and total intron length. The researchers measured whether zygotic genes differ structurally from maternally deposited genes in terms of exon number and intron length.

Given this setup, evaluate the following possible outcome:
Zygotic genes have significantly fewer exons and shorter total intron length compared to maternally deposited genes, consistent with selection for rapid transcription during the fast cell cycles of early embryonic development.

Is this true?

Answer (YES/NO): YES